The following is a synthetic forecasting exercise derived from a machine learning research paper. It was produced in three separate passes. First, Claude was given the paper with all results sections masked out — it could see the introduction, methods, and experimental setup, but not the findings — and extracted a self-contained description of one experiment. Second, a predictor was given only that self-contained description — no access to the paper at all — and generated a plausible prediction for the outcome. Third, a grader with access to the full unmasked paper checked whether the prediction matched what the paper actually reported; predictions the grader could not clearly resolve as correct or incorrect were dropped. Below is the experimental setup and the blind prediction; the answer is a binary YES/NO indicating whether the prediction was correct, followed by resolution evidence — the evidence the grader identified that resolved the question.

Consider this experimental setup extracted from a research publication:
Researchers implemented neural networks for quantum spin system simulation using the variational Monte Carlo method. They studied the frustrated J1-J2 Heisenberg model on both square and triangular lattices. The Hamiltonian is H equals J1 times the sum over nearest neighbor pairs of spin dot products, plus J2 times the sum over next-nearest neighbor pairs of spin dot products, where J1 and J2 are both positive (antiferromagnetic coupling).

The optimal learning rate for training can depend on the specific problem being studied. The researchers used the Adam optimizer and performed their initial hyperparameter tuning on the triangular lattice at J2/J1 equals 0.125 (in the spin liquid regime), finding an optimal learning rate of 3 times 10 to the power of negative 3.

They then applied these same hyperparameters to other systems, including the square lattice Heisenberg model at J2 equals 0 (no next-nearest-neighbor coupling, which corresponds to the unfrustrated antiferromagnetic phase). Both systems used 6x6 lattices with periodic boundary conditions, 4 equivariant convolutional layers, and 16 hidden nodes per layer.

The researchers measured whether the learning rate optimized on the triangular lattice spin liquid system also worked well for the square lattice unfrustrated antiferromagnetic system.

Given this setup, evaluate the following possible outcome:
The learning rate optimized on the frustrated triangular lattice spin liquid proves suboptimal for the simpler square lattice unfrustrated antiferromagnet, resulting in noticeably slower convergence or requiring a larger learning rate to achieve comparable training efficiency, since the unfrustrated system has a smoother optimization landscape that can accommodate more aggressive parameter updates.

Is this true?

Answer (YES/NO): NO